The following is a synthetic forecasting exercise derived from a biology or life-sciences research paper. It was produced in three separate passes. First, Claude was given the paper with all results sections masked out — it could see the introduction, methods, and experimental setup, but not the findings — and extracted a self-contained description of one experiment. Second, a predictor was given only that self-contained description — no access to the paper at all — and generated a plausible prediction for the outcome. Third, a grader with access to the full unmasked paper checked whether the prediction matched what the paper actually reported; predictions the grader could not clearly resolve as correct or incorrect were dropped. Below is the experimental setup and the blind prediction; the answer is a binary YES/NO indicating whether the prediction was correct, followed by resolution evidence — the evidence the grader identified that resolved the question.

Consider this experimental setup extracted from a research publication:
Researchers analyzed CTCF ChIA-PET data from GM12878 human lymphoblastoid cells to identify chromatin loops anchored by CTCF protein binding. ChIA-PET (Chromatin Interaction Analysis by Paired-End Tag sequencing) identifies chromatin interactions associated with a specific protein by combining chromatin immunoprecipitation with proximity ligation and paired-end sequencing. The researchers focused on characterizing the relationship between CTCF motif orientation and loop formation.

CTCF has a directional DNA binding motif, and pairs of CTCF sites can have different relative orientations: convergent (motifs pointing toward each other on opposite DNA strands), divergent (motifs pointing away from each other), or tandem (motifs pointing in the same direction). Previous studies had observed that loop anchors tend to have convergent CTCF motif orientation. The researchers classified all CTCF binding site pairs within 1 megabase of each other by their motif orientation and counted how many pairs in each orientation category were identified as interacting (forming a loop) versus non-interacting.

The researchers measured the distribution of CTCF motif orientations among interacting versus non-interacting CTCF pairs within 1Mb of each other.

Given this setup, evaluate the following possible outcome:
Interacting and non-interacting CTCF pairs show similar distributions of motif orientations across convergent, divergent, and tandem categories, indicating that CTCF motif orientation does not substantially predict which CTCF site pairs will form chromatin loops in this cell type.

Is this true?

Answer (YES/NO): NO